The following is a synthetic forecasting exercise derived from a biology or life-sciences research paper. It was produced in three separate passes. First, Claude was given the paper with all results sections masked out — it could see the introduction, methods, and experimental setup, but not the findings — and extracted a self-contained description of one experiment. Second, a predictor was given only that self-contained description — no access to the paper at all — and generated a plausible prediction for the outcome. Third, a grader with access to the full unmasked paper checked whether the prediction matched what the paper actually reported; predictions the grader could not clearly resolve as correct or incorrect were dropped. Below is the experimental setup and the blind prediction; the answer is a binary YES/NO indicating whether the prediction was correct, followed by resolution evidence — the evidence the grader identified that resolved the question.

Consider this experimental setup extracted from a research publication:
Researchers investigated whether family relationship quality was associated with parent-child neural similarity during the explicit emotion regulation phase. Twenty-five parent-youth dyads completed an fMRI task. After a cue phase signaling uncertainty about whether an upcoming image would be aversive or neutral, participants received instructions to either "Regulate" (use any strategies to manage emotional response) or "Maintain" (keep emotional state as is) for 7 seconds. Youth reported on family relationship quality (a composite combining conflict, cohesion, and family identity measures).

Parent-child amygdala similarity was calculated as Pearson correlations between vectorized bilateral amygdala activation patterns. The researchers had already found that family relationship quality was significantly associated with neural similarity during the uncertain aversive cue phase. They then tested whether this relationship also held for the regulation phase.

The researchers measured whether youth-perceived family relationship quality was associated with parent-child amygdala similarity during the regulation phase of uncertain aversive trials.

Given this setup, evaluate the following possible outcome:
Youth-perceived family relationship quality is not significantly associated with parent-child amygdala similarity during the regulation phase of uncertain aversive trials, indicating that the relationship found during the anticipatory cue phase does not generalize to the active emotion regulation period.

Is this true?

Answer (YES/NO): YES